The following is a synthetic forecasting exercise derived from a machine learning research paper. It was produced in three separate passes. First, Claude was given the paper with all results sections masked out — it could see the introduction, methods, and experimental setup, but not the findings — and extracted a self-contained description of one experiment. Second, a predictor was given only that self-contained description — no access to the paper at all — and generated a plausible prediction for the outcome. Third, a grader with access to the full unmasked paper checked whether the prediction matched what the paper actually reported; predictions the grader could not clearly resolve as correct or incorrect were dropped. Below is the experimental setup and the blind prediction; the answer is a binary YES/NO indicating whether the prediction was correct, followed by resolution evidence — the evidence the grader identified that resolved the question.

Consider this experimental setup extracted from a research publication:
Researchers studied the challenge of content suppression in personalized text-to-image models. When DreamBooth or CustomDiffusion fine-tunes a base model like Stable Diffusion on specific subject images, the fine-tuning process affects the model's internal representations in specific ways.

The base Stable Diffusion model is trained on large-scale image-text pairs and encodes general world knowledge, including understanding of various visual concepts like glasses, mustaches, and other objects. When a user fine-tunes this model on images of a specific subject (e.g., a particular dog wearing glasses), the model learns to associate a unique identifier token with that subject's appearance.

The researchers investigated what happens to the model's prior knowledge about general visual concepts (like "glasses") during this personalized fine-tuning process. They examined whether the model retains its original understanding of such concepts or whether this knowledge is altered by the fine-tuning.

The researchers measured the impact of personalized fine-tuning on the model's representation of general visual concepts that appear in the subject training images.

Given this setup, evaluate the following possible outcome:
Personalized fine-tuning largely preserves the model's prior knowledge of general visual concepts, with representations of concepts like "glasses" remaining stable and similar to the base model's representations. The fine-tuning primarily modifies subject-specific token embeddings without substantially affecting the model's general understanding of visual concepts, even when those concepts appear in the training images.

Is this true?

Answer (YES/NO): NO